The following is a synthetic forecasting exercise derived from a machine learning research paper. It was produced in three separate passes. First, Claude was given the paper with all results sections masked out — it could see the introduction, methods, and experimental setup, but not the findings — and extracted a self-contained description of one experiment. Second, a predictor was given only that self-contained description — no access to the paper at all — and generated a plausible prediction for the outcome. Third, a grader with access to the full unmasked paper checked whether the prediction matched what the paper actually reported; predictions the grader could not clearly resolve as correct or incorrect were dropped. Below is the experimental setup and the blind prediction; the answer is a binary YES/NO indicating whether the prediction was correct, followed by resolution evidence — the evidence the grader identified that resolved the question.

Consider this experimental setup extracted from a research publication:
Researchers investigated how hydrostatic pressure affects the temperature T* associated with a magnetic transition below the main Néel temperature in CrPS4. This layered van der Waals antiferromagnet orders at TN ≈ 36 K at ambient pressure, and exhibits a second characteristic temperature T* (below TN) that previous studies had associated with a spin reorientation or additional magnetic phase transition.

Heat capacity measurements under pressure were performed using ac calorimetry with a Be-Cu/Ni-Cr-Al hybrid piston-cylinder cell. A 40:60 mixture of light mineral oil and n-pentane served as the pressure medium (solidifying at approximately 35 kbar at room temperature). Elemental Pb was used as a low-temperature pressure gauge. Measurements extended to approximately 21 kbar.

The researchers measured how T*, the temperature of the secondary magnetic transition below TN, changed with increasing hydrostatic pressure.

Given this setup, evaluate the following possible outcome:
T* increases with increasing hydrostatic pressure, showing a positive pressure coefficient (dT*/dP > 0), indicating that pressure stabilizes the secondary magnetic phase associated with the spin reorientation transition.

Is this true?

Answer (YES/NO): NO